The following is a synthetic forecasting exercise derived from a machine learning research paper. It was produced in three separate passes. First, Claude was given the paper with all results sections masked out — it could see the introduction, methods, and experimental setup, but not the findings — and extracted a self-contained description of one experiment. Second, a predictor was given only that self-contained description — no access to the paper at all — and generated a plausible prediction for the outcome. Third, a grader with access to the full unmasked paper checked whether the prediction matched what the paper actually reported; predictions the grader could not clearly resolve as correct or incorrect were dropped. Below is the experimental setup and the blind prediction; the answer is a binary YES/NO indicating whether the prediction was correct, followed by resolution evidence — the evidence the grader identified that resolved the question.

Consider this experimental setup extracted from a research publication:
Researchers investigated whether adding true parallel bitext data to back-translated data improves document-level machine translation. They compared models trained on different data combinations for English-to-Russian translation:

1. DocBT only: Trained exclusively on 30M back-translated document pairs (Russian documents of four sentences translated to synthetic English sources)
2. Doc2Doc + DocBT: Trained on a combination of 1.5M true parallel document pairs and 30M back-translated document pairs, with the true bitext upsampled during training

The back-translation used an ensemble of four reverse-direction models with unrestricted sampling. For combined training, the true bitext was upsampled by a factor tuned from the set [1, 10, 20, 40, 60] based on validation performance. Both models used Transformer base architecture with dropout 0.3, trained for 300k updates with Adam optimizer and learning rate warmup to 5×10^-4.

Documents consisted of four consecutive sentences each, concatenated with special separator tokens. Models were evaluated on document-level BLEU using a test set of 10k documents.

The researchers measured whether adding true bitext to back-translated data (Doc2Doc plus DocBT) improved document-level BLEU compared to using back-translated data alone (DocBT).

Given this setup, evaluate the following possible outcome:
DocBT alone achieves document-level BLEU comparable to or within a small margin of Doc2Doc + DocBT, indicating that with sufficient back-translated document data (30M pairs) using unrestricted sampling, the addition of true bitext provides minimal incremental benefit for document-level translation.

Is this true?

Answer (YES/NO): YES